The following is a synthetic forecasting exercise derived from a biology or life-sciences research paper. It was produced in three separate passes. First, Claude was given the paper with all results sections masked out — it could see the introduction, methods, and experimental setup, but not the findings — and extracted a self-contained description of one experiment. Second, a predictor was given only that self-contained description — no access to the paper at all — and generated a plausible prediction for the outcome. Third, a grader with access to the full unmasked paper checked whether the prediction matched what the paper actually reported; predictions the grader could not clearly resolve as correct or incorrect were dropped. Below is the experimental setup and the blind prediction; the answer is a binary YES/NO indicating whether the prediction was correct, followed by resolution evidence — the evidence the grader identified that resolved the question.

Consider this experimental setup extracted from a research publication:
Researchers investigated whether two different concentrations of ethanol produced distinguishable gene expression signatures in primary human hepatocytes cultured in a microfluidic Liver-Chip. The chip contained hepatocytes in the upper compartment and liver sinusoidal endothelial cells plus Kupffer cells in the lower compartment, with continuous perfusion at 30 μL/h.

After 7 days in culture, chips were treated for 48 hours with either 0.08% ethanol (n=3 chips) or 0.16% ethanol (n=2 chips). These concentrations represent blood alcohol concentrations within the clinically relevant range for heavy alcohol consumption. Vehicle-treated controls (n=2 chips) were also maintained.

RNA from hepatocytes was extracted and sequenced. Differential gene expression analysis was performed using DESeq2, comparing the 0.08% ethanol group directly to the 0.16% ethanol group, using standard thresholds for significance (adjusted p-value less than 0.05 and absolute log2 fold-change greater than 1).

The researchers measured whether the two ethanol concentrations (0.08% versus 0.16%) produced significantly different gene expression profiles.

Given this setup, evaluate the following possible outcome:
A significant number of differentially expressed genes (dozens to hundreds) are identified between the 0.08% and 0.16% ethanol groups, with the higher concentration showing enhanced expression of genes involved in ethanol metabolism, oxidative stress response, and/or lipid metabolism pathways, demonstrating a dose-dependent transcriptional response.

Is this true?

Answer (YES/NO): NO